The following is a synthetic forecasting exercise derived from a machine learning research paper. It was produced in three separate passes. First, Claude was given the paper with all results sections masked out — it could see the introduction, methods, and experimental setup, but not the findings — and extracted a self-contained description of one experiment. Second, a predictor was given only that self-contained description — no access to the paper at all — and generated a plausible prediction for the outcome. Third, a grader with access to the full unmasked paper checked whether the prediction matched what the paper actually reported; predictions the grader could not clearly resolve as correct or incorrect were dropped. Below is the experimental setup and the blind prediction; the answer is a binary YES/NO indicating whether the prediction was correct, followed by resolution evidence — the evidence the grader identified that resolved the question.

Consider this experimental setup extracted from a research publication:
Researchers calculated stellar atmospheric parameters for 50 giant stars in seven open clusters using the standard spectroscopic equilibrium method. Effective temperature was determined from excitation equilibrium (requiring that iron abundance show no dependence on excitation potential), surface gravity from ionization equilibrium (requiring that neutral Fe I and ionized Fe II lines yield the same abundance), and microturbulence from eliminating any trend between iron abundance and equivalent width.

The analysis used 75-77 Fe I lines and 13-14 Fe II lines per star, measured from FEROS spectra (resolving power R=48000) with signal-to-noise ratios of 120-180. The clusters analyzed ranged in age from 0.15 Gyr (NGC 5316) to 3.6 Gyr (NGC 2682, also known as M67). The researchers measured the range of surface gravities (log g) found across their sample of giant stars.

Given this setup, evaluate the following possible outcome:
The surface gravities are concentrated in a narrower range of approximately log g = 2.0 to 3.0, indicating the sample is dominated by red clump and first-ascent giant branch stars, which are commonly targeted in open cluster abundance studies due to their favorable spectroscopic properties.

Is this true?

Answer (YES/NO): NO